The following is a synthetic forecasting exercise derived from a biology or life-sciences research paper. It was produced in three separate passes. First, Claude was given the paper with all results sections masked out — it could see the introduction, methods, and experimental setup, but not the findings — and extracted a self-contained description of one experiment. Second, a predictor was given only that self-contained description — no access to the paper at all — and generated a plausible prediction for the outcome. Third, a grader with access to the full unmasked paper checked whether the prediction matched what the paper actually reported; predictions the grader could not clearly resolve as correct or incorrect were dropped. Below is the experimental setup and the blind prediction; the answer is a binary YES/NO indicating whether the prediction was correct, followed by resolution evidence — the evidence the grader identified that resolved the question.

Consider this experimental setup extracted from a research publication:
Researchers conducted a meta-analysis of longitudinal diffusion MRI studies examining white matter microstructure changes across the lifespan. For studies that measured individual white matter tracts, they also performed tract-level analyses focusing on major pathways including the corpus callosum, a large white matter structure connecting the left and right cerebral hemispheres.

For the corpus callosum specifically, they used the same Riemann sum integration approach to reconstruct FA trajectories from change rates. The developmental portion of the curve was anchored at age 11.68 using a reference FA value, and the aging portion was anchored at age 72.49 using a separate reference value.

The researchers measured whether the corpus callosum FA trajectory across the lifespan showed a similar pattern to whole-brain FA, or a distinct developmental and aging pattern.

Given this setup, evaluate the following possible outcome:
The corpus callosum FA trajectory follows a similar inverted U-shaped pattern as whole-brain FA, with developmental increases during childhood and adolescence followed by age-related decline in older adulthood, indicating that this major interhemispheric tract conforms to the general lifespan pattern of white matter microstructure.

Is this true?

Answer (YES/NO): YES